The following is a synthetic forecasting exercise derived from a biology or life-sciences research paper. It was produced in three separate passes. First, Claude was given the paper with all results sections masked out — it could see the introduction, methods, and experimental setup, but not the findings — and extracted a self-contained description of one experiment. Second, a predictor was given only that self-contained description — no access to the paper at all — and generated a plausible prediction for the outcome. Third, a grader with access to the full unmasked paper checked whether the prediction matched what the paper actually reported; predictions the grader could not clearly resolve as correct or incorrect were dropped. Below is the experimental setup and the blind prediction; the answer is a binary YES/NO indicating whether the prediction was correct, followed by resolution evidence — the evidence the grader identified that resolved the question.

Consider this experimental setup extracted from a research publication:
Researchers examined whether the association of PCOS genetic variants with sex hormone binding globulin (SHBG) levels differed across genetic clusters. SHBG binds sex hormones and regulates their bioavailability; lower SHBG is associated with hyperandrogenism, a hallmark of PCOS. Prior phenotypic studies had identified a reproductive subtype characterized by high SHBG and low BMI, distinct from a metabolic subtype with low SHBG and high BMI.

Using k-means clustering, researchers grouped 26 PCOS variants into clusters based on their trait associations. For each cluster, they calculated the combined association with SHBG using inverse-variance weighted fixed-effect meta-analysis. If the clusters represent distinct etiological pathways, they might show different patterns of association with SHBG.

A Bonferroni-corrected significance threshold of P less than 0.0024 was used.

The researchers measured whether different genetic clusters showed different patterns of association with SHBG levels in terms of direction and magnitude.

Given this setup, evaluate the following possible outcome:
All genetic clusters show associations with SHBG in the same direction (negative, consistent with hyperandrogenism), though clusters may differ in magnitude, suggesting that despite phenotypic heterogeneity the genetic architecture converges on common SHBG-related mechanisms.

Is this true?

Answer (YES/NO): NO